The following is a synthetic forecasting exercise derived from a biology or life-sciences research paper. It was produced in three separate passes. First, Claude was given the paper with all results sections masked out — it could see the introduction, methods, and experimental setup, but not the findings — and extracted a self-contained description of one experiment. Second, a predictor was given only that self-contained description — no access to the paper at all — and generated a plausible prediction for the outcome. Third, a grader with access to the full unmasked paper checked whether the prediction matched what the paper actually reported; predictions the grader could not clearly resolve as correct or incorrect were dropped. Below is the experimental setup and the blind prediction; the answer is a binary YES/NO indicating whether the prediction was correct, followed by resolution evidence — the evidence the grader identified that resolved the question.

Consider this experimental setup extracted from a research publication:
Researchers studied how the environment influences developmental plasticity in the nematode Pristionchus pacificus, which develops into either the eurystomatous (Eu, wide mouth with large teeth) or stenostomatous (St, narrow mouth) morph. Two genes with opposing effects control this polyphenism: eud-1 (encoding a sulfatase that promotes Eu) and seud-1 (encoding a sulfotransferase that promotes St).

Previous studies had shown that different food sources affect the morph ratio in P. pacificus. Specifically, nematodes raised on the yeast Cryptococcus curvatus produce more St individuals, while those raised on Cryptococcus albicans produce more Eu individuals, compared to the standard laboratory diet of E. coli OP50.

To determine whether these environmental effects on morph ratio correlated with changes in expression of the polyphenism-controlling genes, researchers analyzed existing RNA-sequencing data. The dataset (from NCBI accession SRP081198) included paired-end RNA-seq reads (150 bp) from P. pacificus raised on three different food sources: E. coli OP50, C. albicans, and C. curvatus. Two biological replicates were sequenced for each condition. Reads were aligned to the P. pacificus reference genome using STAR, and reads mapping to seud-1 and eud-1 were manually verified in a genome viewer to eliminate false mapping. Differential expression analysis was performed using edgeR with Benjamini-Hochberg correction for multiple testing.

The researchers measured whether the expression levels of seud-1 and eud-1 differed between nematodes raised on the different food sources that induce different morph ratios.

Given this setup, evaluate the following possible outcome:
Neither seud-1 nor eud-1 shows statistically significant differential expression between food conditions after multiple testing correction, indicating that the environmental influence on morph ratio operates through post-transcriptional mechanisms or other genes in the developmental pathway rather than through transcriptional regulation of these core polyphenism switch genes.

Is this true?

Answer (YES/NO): NO